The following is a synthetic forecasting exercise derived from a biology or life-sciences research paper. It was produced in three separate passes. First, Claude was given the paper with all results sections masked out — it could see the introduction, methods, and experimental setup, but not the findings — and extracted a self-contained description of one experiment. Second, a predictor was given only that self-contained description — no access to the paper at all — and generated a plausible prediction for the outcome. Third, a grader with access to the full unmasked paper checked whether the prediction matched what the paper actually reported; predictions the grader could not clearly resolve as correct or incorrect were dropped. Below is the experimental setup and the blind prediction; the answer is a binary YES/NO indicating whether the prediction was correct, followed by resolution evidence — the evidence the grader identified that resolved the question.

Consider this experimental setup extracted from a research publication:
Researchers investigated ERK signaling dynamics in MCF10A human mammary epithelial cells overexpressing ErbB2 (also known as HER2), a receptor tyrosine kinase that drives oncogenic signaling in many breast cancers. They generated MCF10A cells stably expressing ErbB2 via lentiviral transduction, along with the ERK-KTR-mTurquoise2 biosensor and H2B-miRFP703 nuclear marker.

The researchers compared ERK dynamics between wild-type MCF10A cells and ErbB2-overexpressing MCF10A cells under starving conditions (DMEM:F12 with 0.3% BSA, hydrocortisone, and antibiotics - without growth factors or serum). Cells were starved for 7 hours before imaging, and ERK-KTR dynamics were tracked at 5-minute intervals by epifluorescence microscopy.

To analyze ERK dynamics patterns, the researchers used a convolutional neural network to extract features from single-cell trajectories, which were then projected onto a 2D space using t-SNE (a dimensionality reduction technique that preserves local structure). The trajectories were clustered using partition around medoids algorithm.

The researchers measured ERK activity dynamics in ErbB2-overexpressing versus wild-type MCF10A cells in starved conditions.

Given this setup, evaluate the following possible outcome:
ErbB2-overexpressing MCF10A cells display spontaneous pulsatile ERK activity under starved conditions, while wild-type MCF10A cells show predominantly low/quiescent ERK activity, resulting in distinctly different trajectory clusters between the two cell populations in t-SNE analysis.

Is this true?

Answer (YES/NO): NO